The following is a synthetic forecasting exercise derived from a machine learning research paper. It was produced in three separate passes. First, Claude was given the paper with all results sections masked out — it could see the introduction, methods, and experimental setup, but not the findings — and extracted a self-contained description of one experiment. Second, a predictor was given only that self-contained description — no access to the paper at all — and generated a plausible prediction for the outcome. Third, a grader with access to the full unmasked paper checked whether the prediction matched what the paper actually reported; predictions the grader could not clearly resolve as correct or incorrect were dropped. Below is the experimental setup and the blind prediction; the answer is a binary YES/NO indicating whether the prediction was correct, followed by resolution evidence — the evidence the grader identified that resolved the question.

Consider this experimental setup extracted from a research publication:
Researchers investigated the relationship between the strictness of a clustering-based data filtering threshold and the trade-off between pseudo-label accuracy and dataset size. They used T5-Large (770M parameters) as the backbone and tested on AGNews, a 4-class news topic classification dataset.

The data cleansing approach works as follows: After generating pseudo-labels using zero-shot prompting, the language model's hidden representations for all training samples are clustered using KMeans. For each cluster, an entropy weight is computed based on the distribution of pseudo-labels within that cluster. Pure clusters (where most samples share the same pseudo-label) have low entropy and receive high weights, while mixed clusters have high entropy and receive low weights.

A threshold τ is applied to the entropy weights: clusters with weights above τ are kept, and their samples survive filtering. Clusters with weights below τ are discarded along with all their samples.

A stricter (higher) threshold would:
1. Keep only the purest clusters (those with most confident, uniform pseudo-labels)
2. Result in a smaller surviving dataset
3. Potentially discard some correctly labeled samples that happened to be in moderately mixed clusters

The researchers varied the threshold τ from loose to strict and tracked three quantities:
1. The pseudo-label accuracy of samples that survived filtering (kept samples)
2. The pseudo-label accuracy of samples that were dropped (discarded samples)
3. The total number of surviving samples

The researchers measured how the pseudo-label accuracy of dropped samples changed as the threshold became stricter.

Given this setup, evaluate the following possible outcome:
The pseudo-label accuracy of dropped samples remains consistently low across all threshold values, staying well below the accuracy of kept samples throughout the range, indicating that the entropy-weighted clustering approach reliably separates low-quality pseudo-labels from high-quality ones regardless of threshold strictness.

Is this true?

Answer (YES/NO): NO